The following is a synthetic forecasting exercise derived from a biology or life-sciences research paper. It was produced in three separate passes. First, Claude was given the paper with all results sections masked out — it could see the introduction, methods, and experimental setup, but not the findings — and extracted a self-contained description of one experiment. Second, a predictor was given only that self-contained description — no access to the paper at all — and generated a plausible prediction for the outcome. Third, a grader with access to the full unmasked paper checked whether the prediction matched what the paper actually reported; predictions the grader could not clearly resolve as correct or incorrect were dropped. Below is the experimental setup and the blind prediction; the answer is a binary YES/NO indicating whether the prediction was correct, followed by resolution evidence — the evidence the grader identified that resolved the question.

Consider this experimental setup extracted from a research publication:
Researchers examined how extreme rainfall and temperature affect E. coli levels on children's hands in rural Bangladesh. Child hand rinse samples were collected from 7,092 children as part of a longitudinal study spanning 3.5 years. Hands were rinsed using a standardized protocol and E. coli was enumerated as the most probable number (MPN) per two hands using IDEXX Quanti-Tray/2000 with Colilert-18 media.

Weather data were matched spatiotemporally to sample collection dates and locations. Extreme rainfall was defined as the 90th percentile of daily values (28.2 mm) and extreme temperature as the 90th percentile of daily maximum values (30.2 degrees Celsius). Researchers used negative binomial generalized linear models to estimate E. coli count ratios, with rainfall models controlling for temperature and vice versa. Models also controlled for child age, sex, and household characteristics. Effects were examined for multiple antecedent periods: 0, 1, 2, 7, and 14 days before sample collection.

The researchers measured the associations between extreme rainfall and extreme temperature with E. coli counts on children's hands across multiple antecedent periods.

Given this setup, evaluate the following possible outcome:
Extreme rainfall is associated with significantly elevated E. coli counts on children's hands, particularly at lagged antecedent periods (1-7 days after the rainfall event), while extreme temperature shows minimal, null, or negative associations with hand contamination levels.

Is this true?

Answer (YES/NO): NO